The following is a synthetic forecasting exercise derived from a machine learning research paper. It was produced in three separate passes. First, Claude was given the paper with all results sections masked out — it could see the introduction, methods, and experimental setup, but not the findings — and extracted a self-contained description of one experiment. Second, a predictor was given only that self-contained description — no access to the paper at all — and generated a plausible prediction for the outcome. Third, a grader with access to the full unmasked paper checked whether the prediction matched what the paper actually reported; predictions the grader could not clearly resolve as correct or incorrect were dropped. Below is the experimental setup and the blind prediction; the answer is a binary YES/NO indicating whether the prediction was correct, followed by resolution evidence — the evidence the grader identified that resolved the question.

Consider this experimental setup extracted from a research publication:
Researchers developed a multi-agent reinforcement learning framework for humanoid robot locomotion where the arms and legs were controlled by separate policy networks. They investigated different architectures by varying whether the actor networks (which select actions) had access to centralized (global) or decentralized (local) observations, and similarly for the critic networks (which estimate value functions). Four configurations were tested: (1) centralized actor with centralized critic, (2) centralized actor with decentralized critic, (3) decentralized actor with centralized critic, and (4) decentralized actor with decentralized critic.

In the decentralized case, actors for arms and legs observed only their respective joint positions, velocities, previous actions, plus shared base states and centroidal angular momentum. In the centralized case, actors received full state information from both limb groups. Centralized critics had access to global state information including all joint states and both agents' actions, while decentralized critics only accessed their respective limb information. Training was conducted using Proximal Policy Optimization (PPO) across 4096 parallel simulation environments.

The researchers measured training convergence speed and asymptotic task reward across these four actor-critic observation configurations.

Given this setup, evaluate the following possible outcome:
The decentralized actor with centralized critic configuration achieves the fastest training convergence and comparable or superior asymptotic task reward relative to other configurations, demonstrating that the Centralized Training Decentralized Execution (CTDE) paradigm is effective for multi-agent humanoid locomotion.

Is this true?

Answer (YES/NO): YES